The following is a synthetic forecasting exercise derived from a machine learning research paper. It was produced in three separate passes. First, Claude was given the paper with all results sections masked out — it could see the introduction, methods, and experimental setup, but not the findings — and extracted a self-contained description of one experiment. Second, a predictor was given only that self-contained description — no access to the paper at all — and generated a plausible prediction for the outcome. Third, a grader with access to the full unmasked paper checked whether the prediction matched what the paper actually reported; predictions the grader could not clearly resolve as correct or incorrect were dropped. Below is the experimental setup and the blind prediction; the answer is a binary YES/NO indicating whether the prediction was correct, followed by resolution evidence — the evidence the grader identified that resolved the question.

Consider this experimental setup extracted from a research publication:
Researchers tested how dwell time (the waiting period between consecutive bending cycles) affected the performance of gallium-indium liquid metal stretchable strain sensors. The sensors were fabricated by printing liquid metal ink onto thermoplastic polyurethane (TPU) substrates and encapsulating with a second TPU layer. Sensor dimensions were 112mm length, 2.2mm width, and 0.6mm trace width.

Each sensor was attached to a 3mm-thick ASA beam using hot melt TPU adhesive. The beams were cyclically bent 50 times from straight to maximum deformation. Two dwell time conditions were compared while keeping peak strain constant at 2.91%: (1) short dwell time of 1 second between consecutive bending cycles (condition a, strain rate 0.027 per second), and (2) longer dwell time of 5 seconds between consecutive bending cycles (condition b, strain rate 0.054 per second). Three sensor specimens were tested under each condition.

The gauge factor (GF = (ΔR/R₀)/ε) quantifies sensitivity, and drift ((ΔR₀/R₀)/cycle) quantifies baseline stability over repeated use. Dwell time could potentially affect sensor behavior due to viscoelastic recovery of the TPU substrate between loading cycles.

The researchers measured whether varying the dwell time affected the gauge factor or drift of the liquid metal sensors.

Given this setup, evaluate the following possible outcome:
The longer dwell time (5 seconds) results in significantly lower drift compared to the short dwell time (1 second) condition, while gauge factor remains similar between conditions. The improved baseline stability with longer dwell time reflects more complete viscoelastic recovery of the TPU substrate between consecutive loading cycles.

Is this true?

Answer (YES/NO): NO